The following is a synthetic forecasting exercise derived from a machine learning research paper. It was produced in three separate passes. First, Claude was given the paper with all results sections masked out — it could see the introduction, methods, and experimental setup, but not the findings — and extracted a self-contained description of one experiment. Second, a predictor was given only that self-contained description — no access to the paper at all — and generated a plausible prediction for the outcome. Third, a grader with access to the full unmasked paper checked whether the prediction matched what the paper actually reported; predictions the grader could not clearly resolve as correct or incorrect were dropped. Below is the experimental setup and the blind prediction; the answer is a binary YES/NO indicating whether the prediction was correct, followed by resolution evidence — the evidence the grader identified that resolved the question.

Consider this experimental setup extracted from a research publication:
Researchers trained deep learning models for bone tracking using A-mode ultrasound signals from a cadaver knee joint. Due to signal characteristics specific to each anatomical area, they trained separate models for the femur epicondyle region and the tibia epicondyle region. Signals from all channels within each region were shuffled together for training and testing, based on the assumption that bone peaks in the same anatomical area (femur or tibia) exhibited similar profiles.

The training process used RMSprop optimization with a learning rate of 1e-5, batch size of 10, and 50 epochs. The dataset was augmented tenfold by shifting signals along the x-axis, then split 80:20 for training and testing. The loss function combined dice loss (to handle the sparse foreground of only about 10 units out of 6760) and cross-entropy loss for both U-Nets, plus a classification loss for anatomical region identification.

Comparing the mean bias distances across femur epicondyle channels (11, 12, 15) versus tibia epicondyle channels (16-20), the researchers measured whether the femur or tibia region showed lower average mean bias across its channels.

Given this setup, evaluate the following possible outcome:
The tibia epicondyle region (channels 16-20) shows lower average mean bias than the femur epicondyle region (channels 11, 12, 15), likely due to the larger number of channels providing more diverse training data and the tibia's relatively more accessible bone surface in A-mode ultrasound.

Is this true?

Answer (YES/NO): NO